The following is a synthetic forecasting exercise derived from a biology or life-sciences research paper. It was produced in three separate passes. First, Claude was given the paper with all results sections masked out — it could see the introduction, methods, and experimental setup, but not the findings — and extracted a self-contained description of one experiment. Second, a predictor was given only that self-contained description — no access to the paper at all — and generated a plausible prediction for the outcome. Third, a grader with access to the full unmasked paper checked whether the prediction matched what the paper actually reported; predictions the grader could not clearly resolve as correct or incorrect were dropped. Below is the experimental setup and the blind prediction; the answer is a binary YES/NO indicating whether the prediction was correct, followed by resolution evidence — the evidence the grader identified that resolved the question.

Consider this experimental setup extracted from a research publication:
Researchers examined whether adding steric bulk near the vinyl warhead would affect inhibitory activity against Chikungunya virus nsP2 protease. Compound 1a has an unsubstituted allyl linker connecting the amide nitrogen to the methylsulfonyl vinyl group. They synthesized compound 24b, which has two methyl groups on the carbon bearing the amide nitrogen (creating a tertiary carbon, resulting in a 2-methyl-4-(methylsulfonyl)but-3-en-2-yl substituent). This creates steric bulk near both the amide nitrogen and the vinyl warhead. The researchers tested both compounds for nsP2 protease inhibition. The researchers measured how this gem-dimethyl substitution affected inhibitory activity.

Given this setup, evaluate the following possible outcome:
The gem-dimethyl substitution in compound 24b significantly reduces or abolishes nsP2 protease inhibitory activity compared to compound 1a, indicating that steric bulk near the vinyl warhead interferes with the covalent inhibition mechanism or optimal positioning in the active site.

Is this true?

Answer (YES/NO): YES